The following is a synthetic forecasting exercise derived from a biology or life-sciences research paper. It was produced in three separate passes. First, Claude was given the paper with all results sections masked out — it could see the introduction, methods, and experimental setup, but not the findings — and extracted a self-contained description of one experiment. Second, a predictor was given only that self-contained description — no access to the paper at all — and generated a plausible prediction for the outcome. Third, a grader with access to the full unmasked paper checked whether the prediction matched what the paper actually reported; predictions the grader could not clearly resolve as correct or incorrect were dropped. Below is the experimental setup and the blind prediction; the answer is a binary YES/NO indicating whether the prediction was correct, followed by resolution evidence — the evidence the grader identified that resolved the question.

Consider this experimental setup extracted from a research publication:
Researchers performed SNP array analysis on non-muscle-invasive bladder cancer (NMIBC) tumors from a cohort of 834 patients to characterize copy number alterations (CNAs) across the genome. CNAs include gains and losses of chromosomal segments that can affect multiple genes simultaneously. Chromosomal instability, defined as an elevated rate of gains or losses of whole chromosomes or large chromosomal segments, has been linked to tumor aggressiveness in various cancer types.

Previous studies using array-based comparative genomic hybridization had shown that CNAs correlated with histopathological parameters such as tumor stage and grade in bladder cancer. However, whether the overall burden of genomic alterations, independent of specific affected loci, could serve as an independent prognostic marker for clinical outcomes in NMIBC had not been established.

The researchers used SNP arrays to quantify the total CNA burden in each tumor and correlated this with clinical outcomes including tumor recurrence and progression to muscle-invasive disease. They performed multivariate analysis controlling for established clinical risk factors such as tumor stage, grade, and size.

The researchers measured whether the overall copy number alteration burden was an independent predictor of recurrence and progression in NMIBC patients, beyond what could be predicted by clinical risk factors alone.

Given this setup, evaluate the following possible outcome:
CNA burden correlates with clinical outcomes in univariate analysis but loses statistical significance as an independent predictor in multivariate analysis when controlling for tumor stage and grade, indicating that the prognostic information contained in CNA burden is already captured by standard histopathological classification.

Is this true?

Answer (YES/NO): NO